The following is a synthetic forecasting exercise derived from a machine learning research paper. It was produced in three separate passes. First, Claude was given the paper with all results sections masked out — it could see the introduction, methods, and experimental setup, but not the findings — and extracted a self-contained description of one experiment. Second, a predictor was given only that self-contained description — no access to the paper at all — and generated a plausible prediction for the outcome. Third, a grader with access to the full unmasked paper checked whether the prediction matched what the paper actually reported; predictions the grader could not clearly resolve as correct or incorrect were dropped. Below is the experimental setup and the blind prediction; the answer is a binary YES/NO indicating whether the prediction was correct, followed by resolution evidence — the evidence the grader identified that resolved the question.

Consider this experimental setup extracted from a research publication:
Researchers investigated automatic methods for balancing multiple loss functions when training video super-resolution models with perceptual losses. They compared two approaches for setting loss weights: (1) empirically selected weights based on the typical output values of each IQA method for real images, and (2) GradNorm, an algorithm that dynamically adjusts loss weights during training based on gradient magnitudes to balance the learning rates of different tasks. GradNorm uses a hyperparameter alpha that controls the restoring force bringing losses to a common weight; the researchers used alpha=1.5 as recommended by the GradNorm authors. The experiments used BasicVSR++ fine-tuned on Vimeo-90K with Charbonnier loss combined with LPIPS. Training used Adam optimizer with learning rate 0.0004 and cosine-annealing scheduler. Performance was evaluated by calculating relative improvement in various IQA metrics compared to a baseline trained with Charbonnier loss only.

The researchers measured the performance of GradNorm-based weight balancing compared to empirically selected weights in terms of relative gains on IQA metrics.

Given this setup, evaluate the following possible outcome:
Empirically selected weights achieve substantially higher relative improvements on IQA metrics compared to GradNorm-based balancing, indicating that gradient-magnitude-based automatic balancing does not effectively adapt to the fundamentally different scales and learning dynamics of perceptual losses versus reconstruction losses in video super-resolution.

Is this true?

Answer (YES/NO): YES